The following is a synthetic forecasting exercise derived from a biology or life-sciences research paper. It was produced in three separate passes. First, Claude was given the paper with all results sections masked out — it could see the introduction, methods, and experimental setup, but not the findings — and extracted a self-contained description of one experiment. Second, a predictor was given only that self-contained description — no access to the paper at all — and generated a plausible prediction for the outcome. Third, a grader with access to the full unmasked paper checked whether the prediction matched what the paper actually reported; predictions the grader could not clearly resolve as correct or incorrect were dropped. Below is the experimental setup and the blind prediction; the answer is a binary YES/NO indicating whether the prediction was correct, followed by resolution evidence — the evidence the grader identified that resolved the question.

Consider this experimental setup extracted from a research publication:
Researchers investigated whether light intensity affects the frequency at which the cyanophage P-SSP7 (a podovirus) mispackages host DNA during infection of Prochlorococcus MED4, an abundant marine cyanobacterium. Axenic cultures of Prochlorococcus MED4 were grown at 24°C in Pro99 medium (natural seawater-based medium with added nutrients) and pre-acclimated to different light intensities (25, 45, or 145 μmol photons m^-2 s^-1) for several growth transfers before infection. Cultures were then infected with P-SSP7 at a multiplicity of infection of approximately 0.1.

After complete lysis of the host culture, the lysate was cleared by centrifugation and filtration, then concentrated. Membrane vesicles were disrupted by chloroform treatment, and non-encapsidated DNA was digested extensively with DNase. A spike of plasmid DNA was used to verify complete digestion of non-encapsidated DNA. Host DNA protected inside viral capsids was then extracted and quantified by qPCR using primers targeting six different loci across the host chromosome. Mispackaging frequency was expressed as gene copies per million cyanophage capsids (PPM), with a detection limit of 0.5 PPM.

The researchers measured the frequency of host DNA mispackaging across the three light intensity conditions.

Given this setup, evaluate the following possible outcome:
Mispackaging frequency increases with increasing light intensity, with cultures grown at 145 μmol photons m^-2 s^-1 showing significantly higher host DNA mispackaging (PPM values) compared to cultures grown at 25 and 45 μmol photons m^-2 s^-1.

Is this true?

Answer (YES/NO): YES